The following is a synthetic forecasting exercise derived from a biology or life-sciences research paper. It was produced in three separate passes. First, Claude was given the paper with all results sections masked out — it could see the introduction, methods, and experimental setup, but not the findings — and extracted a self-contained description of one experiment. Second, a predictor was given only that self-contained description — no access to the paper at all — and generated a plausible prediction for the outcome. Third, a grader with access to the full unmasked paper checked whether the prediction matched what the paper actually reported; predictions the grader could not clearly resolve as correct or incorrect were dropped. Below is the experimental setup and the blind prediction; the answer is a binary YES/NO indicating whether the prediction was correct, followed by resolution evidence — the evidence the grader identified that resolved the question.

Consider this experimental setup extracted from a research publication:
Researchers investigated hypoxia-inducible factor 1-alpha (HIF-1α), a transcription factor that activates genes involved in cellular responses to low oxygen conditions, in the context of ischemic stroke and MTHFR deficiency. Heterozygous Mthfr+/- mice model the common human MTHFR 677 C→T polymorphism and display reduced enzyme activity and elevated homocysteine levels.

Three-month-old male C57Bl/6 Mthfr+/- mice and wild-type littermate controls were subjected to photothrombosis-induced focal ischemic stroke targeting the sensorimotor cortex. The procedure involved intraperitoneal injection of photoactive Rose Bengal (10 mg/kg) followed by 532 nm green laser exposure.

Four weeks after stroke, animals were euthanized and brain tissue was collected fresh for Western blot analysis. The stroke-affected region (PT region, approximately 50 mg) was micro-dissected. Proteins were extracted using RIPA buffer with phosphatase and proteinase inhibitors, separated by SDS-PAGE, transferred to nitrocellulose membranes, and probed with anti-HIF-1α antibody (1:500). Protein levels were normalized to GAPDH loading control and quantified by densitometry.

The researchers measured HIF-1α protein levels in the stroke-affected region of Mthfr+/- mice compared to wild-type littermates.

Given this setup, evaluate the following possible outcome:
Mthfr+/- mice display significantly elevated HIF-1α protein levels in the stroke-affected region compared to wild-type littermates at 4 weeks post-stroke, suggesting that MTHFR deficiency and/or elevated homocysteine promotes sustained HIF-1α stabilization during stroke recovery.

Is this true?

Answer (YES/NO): NO